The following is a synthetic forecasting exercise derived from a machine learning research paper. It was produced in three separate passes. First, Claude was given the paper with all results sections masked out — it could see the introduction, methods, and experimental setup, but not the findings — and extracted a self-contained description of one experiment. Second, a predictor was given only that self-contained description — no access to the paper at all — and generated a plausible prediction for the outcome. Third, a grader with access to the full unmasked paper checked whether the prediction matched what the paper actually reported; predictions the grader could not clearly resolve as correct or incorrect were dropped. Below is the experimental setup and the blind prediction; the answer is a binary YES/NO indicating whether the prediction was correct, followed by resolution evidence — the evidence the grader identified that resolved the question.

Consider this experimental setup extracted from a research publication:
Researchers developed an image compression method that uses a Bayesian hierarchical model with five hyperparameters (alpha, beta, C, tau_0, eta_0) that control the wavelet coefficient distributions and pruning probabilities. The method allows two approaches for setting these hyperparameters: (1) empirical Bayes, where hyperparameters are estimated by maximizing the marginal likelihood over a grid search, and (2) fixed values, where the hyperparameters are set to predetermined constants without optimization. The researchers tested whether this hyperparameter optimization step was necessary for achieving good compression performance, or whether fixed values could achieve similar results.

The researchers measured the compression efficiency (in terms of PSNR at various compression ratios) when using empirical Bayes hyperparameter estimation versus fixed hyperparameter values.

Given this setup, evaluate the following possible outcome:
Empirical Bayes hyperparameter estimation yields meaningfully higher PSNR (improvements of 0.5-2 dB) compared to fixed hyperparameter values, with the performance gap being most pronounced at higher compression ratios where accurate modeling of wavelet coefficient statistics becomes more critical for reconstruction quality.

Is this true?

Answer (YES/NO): NO